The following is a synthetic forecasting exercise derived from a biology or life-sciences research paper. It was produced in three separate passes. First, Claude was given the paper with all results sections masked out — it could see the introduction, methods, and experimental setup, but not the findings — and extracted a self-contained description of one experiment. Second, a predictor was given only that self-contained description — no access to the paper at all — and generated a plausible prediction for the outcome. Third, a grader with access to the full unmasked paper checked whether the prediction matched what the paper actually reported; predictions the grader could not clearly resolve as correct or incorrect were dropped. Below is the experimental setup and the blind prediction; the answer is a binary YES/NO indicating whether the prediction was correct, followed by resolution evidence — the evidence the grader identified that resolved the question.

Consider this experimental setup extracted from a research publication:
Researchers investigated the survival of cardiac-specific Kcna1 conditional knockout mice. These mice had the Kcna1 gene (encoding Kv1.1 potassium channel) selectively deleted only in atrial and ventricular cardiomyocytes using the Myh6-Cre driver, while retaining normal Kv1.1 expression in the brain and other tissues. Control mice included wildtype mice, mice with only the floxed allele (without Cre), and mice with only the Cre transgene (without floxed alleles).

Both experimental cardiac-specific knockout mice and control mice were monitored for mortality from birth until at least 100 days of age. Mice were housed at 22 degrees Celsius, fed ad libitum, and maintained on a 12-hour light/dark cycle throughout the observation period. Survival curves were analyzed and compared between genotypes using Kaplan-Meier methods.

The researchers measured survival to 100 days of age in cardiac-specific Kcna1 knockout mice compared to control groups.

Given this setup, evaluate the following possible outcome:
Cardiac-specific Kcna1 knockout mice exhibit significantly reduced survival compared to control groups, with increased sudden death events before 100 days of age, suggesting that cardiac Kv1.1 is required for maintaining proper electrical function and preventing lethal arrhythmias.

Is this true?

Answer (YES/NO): NO